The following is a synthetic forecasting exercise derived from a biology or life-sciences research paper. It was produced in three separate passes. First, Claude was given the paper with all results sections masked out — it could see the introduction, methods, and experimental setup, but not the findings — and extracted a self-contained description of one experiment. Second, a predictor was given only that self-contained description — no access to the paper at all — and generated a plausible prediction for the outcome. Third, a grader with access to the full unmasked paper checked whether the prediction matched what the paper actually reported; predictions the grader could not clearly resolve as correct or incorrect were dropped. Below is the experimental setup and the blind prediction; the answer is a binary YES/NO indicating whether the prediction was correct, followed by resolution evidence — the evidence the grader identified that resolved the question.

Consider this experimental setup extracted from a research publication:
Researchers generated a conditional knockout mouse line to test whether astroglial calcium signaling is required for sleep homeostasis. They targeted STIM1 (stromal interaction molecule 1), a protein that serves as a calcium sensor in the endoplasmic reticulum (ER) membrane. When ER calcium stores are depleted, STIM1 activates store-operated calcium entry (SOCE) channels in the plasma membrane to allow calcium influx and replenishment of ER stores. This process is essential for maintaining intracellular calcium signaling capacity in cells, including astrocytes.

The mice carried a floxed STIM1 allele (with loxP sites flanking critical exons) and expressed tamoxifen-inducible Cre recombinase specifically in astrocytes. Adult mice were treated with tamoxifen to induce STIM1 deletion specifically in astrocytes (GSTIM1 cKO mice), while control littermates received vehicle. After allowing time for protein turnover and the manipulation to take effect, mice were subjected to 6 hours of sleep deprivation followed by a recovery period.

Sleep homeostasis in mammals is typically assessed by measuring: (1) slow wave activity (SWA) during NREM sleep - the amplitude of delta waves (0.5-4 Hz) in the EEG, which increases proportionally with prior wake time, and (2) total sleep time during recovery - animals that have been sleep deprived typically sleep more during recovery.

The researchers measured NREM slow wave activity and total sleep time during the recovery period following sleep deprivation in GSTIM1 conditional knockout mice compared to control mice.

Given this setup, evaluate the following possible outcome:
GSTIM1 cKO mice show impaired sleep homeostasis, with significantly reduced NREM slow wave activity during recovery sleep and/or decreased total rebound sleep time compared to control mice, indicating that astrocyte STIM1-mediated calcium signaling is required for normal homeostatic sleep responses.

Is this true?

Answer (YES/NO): YES